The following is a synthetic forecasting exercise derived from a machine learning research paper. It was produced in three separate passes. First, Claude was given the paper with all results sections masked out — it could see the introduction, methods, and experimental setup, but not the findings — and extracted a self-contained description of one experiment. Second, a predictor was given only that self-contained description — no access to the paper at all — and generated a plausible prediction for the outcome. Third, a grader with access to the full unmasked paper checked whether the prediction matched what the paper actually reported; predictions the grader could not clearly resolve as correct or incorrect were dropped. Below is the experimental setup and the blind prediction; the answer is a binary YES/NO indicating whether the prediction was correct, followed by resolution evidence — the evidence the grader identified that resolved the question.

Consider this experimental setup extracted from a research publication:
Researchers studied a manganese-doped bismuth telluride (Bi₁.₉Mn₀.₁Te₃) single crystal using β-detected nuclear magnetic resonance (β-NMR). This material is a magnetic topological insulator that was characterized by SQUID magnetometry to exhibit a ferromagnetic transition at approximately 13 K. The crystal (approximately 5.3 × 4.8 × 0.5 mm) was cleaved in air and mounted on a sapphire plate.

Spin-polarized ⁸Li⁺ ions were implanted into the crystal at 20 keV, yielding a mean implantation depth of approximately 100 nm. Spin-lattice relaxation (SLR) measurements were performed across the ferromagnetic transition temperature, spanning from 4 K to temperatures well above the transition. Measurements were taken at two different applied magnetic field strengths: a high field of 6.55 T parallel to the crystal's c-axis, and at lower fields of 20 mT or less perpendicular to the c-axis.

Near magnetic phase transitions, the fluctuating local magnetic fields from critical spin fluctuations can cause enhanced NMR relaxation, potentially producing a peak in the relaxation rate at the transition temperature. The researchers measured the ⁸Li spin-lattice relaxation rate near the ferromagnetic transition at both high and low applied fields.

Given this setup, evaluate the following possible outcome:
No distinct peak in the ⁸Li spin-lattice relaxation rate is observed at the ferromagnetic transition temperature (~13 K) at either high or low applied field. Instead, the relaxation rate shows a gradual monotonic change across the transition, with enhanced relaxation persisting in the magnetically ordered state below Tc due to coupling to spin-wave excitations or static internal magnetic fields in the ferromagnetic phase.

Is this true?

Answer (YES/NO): NO